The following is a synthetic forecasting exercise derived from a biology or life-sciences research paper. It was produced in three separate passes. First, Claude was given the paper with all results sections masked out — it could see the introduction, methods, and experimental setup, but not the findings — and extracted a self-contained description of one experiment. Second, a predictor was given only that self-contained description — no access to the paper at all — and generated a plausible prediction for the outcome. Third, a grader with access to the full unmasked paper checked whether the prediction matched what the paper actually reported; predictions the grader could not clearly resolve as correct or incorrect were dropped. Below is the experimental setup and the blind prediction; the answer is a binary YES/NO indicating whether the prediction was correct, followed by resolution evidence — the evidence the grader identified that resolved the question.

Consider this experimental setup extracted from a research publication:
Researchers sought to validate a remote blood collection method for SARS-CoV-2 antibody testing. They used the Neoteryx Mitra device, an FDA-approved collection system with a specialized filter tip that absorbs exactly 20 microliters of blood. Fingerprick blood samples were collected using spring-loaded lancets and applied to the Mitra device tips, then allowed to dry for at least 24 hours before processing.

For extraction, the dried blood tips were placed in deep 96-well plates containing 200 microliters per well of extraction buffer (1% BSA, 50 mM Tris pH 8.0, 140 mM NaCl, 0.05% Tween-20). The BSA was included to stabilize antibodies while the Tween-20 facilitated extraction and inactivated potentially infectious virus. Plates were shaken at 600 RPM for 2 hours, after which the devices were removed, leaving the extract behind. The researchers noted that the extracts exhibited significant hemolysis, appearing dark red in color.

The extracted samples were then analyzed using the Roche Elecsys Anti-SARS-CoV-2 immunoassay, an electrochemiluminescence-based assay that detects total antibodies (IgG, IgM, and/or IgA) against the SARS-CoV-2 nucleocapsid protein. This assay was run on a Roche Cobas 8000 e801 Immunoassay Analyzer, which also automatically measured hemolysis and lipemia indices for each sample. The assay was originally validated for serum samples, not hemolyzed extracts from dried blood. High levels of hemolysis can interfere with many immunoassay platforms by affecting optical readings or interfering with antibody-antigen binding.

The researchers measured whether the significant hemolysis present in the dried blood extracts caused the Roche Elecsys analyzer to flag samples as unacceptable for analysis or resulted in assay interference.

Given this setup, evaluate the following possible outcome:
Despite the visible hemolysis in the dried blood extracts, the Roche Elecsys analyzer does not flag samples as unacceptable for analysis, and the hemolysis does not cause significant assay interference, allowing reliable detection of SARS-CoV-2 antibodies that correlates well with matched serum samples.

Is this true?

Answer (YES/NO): YES